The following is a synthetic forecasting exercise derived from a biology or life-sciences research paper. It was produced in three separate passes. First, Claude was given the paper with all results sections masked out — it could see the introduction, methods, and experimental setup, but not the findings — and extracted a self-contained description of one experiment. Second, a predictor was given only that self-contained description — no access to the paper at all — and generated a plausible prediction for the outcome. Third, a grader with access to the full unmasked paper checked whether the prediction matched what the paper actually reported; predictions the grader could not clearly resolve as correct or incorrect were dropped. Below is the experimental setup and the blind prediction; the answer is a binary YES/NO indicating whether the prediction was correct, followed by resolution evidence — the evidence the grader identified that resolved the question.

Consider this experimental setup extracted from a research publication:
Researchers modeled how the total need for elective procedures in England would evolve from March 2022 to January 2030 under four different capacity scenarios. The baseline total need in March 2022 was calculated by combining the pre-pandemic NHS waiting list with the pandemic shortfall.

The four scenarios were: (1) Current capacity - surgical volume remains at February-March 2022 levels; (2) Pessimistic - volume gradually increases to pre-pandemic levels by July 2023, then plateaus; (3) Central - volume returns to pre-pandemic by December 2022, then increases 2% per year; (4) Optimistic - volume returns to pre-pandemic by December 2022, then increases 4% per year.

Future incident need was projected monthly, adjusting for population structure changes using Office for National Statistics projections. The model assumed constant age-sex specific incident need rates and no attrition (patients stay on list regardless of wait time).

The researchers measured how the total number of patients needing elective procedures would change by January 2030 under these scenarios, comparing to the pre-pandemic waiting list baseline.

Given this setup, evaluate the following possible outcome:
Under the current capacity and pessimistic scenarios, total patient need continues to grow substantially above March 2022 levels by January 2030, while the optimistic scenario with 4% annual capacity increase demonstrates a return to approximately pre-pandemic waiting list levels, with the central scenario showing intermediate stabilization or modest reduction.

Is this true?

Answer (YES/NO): NO